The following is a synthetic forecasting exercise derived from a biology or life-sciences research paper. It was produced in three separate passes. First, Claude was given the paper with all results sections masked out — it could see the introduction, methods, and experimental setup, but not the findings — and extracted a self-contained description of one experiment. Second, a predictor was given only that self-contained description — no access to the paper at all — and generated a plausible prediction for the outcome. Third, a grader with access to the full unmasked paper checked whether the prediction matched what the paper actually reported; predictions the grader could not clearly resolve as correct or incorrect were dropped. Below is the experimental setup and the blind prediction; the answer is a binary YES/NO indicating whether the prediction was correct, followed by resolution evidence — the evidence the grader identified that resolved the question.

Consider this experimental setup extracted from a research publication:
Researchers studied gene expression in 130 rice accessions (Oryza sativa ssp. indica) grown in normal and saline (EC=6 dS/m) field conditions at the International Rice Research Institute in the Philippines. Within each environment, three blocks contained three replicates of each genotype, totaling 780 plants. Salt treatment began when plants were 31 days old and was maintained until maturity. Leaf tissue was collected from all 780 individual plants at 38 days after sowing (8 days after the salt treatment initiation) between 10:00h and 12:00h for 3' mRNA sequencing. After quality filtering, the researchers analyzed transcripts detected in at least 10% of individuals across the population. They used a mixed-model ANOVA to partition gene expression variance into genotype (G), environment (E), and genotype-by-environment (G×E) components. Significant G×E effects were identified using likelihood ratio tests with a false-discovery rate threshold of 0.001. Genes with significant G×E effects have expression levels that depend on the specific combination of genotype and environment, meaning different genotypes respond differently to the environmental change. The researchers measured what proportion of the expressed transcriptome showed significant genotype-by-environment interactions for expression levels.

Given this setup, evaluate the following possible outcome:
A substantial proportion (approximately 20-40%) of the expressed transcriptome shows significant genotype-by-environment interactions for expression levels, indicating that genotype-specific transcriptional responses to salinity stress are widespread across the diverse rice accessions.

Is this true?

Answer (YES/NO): NO